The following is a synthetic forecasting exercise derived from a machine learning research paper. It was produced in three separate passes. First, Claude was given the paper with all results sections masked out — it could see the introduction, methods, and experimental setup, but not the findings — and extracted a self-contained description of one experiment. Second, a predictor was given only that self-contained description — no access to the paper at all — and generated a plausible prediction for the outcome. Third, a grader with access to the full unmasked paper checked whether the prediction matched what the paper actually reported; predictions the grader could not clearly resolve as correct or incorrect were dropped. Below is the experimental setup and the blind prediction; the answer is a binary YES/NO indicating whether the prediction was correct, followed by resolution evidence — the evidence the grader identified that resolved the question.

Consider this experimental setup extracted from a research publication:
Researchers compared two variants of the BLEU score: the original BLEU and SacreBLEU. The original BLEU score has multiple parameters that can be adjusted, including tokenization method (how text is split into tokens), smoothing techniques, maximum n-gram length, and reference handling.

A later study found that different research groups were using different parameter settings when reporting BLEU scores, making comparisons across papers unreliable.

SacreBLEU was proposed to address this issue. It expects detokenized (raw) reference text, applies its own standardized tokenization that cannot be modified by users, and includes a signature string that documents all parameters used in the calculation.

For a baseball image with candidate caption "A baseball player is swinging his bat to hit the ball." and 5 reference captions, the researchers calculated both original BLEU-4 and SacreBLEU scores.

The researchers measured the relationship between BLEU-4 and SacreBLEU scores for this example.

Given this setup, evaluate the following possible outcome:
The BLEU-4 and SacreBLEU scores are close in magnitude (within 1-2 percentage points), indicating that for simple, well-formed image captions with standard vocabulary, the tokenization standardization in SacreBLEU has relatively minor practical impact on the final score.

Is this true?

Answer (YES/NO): NO